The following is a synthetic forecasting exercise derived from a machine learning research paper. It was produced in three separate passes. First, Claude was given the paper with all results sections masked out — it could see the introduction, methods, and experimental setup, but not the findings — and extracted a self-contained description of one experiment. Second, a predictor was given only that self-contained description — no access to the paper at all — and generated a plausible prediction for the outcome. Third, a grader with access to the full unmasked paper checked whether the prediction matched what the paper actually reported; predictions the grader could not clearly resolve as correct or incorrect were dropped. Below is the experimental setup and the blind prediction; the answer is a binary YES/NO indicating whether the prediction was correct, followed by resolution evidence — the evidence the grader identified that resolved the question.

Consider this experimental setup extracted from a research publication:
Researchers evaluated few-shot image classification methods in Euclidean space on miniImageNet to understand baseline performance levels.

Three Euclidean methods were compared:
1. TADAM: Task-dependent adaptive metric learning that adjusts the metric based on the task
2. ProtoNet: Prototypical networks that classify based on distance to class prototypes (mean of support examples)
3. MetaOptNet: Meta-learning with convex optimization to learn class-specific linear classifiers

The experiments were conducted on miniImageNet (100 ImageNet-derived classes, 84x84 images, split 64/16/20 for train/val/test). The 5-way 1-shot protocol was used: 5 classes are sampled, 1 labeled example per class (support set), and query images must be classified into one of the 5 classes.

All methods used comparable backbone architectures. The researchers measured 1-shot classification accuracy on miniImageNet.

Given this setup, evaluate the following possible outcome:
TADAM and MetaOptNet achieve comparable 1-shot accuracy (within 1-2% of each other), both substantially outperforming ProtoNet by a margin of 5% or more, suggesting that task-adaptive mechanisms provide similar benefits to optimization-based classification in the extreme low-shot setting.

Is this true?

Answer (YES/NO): NO